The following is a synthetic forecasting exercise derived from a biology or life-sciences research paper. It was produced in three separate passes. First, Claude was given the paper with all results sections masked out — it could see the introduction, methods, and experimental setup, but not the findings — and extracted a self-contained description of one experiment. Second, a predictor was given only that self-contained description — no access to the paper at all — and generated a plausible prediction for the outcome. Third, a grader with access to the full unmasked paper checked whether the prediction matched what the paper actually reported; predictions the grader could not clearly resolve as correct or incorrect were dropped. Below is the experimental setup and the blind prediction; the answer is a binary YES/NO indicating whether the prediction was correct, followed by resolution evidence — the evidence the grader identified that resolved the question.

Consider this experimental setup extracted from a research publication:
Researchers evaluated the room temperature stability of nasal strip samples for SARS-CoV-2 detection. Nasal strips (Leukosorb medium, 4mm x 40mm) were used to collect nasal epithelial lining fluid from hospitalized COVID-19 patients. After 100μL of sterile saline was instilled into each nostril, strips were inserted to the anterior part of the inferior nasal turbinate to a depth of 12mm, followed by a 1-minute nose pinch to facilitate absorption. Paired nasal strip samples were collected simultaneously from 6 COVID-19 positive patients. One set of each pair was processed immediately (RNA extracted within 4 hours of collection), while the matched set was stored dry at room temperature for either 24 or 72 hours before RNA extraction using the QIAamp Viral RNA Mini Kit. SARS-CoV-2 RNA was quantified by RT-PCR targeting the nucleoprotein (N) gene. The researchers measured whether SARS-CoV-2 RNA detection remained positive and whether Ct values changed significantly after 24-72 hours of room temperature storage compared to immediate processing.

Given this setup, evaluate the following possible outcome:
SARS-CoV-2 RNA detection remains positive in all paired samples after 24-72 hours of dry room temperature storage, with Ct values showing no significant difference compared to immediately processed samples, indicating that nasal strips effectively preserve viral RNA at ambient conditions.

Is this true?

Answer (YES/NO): YES